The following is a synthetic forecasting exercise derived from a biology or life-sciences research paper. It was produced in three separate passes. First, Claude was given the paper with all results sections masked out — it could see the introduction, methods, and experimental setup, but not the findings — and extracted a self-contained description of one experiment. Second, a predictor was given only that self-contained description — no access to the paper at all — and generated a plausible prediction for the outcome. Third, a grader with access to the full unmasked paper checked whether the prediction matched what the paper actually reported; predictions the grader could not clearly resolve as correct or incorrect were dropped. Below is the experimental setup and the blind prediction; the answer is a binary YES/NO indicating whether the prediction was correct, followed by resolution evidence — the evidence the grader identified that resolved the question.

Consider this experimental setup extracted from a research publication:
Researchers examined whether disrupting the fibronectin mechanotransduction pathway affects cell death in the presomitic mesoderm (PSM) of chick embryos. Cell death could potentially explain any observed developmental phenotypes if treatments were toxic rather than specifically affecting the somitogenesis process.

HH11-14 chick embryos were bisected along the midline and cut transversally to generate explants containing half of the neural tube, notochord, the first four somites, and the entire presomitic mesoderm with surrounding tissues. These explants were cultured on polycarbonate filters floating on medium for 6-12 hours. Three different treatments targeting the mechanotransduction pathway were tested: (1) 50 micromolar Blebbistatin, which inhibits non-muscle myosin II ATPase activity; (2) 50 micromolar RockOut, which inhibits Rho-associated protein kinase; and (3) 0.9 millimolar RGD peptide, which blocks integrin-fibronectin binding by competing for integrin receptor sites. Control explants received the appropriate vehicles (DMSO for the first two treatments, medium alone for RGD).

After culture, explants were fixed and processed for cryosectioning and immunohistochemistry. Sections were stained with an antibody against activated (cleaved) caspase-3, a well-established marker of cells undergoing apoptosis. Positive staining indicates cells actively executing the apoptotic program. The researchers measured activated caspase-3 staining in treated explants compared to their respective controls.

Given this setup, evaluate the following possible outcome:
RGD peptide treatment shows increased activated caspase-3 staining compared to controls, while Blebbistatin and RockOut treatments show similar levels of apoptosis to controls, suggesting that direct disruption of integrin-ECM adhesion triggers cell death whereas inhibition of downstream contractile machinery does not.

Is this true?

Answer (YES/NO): NO